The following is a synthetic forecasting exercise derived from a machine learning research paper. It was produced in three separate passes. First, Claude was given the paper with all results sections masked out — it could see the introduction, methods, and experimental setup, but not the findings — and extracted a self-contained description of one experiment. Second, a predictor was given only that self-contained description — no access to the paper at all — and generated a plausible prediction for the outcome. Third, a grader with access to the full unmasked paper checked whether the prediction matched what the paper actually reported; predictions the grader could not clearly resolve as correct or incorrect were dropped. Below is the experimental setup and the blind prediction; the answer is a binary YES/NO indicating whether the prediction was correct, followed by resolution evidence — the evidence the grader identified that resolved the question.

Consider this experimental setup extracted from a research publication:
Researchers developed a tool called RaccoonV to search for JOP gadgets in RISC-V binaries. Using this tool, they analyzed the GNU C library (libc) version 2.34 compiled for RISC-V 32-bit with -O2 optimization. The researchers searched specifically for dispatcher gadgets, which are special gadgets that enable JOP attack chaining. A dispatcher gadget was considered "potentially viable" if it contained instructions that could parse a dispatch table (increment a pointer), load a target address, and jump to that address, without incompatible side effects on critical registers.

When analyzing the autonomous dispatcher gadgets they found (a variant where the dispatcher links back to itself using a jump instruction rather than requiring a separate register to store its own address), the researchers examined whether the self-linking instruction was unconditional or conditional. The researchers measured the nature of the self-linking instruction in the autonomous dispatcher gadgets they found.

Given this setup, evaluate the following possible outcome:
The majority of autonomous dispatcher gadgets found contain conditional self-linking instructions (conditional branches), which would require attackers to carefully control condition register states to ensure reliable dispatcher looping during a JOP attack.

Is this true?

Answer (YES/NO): YES